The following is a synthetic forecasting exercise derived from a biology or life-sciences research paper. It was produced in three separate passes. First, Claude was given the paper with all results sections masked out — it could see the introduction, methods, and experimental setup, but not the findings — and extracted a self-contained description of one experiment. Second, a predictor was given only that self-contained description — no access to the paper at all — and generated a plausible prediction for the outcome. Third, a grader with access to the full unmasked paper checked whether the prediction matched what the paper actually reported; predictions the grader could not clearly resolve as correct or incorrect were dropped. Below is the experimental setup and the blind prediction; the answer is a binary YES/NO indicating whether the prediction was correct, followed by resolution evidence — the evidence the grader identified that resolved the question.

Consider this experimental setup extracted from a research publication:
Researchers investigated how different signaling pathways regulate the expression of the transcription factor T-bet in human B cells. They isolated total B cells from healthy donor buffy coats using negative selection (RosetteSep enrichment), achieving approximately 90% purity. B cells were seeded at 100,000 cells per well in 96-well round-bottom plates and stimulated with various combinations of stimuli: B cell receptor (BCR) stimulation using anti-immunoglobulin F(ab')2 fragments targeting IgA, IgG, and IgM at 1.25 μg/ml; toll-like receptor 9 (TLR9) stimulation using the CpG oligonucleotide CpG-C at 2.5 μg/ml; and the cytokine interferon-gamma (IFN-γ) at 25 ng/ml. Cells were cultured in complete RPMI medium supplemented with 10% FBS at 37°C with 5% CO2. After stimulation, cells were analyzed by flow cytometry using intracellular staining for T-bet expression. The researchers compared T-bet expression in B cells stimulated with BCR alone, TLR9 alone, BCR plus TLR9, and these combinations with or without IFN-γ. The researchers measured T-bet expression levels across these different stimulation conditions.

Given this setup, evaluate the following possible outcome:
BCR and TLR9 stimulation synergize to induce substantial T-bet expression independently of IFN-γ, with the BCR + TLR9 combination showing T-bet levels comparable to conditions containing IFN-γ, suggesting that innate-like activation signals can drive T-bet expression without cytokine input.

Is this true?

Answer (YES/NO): NO